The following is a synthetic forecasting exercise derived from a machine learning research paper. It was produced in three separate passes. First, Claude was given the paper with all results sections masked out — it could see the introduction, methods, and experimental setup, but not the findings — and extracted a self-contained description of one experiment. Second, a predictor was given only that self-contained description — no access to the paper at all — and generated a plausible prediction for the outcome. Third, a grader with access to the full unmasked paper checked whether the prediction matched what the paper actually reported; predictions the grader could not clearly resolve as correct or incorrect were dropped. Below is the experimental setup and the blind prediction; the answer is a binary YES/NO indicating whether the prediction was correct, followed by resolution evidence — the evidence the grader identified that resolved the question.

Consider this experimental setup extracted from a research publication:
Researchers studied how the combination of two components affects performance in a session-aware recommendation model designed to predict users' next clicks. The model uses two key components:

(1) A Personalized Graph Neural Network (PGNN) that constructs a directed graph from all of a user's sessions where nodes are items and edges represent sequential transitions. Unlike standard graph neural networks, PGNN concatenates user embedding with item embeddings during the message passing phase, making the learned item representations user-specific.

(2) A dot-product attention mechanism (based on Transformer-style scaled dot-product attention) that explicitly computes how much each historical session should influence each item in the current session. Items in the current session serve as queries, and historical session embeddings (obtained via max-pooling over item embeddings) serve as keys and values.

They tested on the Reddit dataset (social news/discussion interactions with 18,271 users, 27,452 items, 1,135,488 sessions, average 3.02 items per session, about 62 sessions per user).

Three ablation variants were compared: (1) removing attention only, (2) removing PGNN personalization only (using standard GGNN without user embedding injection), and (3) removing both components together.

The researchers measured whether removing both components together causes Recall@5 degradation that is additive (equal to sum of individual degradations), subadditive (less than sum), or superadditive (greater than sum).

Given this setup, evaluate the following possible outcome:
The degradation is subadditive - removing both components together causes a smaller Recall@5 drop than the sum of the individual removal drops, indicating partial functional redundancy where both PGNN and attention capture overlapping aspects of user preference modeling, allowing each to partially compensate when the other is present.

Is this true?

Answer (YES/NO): NO